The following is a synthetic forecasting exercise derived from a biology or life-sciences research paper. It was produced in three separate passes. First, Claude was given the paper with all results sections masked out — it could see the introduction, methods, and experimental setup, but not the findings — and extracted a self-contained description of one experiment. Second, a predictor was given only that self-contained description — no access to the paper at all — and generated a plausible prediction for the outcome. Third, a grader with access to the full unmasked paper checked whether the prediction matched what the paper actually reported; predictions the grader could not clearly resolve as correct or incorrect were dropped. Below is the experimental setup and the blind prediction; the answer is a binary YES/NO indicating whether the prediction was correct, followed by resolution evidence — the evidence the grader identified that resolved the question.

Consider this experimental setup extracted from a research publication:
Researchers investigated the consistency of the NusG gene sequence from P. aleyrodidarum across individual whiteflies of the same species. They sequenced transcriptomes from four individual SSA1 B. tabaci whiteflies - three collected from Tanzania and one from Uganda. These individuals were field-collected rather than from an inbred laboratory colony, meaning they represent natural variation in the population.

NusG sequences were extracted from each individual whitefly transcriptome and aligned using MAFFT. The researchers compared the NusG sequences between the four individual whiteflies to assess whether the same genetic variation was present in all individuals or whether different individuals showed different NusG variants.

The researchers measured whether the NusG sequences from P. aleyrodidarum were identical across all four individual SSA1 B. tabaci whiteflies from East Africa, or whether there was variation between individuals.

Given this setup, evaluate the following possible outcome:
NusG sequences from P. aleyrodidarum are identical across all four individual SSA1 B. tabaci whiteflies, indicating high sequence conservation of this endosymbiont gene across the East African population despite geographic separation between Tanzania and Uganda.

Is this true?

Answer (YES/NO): NO